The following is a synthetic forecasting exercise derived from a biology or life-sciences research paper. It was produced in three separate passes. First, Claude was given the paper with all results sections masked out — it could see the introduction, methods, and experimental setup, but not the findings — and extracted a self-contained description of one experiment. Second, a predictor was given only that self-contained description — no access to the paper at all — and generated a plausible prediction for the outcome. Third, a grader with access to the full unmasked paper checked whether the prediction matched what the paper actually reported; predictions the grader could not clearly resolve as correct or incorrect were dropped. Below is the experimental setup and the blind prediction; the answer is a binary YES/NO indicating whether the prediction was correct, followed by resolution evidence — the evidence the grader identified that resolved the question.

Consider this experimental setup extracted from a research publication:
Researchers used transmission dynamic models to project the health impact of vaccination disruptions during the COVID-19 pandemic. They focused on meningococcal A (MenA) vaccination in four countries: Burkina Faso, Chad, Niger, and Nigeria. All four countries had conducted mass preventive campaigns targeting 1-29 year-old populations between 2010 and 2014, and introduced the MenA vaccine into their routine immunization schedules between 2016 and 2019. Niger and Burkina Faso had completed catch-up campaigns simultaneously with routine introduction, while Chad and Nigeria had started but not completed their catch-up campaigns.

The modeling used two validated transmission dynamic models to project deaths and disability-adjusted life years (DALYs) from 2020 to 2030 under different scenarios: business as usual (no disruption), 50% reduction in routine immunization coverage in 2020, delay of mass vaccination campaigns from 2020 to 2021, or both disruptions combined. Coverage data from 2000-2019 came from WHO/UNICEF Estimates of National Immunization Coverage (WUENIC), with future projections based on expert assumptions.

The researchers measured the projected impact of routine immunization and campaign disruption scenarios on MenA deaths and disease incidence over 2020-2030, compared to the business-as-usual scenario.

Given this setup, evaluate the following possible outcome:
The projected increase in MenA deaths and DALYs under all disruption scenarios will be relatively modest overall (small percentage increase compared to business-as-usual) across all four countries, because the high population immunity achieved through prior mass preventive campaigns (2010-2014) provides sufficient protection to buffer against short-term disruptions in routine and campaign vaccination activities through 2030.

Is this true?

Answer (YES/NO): YES